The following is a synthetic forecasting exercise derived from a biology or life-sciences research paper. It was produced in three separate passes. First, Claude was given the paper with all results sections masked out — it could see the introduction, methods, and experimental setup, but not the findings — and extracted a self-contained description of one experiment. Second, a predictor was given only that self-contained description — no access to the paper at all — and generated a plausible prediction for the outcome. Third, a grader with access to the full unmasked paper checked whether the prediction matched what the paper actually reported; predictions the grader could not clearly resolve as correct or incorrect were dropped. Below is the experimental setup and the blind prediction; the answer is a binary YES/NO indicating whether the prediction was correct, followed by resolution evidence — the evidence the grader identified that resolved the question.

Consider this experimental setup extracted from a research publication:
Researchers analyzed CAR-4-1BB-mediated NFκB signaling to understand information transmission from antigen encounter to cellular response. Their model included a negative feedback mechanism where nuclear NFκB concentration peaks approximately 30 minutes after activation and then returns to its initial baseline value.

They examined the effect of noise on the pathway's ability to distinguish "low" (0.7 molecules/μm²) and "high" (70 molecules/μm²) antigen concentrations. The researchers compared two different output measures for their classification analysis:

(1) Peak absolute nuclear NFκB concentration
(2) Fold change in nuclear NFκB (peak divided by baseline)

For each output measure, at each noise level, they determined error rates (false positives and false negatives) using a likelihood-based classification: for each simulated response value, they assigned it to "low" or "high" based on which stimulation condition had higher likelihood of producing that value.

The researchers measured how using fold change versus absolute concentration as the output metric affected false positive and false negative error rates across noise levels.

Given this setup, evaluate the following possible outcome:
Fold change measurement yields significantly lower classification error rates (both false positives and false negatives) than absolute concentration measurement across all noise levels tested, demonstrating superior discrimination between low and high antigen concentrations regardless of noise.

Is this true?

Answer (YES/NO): NO